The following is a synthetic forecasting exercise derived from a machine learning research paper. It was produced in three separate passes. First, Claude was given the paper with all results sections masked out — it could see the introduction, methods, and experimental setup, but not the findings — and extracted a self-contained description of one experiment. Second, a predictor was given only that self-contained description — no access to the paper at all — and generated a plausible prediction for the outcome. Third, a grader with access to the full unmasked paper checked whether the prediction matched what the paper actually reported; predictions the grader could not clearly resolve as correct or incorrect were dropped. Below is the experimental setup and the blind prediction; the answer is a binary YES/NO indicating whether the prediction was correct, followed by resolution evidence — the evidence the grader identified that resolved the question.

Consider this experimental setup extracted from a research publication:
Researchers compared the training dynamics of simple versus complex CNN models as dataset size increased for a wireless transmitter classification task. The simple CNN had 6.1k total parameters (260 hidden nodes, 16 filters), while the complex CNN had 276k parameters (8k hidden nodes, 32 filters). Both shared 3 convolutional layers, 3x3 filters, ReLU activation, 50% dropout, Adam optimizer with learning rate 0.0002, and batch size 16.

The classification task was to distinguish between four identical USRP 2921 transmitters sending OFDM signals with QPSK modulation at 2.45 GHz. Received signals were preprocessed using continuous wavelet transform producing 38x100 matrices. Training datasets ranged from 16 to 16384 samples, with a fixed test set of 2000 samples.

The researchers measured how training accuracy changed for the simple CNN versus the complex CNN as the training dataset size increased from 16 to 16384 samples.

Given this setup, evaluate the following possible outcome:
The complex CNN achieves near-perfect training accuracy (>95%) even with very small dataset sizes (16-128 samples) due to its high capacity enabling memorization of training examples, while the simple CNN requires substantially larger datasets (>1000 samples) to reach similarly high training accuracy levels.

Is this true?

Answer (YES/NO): NO